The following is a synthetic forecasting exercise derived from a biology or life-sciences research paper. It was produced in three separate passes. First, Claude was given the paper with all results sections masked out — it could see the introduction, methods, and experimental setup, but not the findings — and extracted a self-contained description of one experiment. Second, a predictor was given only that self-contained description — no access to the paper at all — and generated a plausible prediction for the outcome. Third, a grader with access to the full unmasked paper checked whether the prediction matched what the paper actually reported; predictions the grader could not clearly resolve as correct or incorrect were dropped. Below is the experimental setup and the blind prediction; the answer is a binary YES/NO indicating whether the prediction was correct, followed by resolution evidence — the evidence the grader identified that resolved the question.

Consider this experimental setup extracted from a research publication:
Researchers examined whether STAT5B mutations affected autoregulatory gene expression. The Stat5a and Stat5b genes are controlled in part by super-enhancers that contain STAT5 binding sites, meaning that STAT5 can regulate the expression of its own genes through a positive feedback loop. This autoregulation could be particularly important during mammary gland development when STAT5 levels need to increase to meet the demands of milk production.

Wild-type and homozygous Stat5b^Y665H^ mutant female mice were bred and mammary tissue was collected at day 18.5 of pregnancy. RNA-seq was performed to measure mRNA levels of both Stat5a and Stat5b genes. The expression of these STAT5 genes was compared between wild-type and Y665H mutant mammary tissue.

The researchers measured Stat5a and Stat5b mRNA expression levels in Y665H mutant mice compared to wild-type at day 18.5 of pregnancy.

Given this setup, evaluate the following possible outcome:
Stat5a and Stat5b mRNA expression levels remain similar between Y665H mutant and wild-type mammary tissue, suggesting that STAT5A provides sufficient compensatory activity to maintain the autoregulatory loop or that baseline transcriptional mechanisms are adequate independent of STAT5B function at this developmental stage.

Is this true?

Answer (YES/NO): NO